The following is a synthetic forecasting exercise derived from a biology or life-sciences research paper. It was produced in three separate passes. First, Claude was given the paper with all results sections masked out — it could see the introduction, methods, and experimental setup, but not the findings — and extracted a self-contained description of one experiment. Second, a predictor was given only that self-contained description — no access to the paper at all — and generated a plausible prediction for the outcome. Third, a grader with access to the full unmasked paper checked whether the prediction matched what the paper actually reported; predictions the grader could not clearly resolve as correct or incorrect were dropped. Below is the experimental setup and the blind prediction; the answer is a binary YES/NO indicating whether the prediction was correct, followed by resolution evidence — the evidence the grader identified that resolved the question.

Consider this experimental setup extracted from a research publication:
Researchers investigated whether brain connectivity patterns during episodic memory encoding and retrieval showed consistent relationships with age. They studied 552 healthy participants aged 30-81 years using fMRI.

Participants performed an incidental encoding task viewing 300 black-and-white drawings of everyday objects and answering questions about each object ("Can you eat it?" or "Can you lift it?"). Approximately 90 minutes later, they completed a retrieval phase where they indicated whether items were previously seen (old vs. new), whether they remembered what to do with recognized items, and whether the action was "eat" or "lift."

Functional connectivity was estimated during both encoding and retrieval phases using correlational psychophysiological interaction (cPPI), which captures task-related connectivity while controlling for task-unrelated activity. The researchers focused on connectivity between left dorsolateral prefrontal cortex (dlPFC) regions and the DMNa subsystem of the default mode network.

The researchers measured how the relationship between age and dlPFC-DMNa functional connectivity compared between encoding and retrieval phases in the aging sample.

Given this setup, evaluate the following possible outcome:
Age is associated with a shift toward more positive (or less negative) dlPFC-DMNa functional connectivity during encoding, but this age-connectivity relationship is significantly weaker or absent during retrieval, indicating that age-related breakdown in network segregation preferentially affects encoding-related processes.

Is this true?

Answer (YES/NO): NO